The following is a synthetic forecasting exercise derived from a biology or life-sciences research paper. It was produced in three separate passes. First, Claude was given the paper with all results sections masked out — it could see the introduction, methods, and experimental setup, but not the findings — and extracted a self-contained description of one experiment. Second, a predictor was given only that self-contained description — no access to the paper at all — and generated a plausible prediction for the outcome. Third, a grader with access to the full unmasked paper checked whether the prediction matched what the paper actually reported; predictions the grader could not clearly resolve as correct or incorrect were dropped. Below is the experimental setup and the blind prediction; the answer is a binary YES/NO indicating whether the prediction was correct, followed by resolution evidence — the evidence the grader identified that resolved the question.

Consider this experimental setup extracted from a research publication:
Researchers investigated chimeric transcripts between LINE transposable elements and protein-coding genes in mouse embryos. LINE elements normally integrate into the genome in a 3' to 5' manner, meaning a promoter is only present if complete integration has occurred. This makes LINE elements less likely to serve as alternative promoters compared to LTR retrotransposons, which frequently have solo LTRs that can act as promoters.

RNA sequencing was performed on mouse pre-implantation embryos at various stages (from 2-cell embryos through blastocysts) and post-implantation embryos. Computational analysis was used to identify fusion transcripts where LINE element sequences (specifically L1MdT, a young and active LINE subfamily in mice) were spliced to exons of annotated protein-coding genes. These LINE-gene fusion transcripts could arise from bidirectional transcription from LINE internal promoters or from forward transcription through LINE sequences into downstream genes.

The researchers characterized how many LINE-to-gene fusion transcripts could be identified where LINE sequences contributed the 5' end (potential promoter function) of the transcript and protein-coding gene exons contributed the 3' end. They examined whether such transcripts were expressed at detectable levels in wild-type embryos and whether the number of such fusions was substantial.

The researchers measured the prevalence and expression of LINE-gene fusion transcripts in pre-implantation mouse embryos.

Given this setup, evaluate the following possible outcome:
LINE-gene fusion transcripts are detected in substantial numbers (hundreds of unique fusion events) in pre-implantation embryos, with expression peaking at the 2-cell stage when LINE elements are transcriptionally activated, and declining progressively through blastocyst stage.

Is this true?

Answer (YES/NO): NO